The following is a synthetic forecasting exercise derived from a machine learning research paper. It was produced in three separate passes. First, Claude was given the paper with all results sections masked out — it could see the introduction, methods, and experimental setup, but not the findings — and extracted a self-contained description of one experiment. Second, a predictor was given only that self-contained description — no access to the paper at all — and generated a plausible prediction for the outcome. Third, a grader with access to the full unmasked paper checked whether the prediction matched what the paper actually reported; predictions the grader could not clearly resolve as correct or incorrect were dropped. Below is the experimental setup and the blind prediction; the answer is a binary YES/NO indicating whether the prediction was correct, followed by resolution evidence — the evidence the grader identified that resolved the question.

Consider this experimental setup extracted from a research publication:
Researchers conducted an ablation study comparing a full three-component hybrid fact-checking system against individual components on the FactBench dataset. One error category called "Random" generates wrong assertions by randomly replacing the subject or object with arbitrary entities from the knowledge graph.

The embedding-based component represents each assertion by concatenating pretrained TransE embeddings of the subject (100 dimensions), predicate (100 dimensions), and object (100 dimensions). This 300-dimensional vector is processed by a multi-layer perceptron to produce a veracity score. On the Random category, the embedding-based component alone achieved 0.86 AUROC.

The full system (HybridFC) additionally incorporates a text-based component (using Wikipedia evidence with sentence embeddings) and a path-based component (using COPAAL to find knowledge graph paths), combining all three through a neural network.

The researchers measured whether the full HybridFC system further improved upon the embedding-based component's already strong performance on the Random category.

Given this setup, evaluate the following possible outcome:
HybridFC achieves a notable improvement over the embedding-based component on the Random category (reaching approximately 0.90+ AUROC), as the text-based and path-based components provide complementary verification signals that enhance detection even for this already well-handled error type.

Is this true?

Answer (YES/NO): YES